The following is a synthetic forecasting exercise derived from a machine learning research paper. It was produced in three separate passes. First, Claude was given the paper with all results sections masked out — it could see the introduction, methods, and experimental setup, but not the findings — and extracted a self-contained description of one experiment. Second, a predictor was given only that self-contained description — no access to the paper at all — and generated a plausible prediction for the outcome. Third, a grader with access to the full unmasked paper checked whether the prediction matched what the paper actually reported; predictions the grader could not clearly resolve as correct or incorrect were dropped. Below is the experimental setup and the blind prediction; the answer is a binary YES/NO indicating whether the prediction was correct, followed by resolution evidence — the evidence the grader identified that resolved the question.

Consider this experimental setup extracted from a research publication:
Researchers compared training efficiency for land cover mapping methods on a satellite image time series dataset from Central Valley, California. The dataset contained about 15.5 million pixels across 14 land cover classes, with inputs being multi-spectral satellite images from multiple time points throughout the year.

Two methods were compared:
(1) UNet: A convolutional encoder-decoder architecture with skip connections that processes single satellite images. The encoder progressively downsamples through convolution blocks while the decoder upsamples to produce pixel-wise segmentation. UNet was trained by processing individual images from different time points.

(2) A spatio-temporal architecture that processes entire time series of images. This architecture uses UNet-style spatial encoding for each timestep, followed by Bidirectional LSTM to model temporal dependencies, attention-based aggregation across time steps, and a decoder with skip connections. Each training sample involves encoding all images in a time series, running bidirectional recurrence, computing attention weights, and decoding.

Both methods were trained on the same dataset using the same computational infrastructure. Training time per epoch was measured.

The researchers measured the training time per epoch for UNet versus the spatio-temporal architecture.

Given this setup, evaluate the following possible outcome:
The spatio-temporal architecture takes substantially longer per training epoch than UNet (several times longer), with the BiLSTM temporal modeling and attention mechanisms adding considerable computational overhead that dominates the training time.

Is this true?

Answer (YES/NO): NO